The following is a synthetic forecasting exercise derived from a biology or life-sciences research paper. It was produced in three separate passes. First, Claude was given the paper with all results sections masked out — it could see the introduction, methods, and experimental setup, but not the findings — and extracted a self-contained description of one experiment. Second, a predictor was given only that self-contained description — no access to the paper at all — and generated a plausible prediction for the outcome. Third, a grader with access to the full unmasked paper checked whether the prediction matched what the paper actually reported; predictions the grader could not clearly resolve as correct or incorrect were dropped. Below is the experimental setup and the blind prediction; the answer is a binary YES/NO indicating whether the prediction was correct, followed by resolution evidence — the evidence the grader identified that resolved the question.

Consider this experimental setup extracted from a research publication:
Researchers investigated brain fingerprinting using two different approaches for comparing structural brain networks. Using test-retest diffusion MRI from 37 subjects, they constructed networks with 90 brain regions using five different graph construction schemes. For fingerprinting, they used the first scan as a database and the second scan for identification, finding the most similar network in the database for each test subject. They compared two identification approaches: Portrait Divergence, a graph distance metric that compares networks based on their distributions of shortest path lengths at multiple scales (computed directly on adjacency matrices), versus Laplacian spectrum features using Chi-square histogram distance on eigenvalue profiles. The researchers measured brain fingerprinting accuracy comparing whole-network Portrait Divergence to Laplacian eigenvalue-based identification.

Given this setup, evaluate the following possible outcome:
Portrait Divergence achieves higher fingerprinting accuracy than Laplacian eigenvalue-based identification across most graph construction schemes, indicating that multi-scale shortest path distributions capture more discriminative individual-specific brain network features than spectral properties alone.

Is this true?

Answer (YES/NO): NO